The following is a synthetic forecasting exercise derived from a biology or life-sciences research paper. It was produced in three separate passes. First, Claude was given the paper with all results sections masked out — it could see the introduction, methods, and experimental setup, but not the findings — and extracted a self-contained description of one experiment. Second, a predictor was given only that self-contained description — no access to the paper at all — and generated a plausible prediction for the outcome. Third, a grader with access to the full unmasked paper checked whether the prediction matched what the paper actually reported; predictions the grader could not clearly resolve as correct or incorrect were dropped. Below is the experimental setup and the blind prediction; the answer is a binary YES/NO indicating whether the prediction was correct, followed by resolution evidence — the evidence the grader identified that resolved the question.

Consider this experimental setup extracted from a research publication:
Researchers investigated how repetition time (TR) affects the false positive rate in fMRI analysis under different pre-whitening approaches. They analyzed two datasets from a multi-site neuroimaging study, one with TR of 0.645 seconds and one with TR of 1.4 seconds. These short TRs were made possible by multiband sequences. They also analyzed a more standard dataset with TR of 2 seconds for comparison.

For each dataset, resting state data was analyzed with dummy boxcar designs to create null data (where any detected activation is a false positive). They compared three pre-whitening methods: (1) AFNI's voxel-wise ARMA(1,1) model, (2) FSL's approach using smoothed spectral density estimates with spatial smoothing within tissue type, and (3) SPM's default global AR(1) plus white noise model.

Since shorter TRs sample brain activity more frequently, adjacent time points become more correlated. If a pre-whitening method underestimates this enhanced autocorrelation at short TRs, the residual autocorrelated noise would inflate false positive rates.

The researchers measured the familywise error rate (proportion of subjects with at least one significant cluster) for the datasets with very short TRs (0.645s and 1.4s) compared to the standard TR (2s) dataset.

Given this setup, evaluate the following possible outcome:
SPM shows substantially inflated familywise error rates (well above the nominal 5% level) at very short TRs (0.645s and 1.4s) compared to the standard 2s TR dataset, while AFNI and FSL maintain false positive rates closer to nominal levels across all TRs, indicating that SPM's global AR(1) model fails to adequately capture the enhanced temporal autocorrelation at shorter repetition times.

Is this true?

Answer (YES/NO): NO